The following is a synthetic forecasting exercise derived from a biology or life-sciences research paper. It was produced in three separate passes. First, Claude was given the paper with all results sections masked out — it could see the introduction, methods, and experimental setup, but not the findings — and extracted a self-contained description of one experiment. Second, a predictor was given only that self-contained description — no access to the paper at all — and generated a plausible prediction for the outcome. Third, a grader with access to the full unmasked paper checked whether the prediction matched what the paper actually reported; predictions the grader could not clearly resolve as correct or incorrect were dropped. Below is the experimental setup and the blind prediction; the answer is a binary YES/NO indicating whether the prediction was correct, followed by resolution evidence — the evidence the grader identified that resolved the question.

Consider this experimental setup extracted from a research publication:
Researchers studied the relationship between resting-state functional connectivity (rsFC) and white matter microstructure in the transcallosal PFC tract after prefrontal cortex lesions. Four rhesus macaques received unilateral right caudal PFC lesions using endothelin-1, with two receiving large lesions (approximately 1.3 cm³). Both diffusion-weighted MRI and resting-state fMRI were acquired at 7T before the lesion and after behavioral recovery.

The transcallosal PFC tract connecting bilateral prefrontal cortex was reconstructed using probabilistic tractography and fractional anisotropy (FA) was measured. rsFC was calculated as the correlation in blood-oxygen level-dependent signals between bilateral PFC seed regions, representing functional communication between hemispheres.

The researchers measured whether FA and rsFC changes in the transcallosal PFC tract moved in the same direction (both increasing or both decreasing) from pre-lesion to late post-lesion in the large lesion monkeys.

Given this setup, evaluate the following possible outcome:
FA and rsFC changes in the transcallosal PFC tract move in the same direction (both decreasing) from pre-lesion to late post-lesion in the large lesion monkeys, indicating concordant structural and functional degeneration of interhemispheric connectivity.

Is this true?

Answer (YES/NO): NO